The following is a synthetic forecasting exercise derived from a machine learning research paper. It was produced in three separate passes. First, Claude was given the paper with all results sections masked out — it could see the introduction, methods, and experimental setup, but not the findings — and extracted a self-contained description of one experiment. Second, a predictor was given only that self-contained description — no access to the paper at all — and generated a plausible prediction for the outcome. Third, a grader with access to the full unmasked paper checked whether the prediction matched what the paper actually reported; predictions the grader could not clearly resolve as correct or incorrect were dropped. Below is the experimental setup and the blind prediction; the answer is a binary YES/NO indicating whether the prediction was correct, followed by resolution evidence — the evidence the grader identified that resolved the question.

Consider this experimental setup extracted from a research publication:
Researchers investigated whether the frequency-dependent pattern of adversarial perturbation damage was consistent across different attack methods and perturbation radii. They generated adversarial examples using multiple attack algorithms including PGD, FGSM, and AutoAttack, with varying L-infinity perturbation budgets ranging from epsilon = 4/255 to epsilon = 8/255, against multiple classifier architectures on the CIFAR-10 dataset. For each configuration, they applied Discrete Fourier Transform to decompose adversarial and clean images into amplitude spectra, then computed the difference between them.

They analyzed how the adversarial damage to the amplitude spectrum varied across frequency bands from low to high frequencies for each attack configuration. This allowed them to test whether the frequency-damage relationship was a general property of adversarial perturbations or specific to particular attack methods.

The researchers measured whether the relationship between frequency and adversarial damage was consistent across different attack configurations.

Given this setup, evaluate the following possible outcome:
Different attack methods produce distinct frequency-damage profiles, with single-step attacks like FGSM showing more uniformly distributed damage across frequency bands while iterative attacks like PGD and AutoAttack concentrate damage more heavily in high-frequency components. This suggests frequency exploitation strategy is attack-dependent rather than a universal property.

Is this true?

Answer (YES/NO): NO